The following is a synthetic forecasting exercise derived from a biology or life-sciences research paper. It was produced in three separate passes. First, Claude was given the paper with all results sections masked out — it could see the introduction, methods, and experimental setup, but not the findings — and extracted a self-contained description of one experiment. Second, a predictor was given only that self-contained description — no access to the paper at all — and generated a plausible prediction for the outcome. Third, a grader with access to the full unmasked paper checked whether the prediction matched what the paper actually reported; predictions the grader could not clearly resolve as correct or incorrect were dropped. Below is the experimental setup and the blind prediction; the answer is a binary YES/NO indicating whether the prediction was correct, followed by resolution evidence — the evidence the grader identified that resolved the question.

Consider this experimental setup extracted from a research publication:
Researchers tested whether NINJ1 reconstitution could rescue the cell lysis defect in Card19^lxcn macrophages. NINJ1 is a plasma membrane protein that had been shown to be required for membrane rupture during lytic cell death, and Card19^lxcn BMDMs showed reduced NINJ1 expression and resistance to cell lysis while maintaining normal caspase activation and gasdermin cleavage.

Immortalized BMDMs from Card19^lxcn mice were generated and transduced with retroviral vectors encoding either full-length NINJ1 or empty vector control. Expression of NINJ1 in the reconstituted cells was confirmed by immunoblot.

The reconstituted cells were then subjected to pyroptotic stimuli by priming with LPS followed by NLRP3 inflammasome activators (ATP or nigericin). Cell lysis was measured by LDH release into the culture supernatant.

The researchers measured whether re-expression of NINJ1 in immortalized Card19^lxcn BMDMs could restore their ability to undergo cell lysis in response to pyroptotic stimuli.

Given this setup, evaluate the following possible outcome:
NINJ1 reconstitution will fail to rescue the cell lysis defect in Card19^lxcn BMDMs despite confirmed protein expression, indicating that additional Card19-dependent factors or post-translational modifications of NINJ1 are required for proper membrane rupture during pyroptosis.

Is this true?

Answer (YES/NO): NO